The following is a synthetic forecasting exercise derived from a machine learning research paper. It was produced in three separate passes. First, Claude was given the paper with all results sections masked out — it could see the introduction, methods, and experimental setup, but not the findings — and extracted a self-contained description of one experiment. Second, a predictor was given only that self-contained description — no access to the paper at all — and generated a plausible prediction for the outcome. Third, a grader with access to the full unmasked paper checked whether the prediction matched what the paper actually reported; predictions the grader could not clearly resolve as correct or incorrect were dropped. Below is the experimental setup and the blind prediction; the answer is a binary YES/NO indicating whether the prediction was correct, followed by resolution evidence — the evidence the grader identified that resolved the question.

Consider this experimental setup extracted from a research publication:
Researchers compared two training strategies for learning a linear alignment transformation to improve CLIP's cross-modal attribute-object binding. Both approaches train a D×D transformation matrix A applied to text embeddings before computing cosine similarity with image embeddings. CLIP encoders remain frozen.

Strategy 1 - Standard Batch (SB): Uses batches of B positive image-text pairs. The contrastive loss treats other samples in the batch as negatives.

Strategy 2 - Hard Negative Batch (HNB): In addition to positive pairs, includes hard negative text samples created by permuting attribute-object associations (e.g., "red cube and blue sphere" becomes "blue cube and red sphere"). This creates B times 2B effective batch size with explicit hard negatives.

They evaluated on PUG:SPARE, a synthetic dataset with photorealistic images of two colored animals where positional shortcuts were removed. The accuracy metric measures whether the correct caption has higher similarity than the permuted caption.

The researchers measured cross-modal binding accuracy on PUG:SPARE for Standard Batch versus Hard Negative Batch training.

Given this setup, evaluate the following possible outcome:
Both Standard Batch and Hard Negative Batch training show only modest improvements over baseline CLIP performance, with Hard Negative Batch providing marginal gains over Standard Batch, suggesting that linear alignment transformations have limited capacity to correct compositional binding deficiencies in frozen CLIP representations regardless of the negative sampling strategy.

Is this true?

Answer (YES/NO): NO